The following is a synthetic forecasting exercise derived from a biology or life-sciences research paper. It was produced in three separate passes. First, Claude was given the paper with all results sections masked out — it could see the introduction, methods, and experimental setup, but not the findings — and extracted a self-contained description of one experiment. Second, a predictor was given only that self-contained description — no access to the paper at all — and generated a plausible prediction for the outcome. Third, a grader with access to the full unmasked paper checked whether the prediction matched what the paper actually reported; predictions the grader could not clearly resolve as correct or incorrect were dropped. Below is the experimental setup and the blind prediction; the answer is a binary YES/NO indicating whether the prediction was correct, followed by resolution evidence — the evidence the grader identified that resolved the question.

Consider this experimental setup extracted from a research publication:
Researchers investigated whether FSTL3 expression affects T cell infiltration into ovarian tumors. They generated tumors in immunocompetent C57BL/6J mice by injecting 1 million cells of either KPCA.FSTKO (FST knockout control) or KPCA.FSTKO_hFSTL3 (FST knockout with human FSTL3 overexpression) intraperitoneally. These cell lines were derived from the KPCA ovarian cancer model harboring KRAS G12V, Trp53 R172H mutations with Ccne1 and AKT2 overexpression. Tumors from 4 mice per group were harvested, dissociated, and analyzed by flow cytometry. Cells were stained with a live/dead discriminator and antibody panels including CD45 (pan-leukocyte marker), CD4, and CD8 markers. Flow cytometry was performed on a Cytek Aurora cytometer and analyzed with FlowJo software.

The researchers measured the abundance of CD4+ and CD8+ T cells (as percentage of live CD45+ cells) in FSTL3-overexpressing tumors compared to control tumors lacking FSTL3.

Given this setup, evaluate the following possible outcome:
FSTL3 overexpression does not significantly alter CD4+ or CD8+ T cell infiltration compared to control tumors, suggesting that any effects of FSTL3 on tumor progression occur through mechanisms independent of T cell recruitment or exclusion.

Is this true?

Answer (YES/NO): NO